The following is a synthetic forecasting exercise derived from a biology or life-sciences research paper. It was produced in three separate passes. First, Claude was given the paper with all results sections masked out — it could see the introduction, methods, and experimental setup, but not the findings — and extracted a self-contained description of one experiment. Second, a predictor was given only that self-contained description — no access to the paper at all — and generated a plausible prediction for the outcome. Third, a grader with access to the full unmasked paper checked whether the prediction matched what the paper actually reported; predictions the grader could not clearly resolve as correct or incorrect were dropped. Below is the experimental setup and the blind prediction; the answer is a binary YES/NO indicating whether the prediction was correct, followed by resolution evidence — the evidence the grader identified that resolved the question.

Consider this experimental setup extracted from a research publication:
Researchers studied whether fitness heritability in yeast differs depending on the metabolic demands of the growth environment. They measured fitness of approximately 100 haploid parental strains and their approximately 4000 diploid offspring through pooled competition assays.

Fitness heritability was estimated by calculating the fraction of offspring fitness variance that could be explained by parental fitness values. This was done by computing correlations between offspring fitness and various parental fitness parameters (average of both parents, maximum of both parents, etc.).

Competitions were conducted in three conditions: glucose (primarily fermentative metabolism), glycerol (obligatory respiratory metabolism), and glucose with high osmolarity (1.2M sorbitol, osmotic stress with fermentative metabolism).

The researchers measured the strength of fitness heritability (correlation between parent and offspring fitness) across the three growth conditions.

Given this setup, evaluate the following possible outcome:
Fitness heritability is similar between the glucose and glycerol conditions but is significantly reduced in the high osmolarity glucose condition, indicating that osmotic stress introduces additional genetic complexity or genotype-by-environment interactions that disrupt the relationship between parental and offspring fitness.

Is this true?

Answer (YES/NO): NO